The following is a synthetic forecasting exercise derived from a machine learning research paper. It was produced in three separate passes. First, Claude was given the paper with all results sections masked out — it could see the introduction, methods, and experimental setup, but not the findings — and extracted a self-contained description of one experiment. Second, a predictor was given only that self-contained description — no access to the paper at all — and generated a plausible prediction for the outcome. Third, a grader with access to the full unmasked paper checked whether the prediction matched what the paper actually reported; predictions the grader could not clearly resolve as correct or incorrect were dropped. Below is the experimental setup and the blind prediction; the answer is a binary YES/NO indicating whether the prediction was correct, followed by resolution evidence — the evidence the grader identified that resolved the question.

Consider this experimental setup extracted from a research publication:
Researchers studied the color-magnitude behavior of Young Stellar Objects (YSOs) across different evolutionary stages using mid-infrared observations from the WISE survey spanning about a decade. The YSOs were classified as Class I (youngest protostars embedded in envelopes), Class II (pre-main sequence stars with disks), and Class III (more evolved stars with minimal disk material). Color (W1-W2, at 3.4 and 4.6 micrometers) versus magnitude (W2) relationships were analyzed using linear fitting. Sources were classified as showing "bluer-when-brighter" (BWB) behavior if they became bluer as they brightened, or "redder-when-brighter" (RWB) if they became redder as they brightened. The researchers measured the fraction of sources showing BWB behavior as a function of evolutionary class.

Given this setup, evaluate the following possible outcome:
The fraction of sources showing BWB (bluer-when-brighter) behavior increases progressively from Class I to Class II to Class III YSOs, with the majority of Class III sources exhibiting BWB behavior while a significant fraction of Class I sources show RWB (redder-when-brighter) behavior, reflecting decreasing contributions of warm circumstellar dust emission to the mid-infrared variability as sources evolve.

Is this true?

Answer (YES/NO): NO